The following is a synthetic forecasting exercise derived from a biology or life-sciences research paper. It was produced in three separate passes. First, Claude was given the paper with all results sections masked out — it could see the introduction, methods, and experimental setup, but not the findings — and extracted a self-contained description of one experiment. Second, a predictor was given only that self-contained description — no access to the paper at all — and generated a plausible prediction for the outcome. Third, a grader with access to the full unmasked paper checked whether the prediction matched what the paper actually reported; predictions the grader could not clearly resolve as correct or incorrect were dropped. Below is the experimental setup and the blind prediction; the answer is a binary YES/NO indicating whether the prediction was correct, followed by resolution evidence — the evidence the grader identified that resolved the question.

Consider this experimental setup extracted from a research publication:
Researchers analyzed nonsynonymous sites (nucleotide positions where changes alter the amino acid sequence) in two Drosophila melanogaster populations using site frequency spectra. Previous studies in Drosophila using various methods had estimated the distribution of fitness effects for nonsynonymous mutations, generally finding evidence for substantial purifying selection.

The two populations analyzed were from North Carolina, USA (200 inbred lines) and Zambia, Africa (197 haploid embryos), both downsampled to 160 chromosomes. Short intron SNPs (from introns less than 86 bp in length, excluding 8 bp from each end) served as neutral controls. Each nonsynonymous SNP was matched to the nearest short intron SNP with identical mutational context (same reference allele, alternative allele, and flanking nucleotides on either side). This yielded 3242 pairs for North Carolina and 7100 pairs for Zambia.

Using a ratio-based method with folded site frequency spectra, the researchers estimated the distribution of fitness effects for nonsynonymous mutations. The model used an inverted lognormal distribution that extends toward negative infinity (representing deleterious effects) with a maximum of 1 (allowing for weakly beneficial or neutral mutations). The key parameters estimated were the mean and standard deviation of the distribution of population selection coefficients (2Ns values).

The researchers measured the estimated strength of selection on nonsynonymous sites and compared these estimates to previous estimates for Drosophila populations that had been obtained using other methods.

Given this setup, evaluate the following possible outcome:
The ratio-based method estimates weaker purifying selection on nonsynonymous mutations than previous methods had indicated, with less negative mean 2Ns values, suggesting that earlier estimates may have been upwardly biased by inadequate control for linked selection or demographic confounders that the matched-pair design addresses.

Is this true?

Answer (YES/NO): YES